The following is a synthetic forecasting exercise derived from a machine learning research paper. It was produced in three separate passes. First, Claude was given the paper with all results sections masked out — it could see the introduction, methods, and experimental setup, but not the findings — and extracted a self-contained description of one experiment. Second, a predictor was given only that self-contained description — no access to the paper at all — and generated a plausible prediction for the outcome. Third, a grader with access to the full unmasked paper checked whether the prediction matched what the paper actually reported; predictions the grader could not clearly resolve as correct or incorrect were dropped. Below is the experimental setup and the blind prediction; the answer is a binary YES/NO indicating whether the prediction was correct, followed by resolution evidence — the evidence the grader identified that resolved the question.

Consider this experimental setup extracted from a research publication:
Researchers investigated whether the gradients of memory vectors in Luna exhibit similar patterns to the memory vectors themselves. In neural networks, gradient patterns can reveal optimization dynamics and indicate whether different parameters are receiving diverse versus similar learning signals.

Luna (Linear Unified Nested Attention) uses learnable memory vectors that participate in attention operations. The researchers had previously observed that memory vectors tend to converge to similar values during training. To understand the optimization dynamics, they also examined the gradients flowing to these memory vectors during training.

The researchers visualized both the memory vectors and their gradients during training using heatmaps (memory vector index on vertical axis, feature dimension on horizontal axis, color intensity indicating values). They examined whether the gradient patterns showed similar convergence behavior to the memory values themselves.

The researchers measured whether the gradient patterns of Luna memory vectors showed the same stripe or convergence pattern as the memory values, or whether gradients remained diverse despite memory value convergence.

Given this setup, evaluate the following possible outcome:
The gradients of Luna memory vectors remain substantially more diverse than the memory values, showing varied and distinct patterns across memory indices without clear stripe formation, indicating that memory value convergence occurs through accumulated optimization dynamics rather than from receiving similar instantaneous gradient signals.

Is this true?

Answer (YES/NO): NO